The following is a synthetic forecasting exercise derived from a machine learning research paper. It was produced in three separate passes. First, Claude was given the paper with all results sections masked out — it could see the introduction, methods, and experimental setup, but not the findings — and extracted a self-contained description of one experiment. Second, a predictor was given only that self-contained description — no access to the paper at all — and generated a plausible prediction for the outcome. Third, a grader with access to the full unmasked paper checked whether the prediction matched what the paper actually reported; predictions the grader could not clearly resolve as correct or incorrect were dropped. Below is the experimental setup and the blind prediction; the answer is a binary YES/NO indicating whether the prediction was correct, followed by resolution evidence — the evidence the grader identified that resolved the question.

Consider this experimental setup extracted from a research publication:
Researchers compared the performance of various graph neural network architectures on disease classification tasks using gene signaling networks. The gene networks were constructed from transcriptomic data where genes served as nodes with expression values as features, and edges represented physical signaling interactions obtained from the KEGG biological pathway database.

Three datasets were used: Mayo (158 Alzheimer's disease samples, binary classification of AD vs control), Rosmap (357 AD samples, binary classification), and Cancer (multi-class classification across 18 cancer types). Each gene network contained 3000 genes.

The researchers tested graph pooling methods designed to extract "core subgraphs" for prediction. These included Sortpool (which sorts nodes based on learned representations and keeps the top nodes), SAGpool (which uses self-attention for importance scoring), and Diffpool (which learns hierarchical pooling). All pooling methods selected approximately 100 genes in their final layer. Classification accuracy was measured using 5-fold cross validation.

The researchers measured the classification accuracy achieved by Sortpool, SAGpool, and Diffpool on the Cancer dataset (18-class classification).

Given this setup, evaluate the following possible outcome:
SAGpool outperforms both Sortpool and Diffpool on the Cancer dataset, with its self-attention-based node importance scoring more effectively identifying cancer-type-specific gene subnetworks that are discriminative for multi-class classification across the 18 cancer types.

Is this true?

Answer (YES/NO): NO